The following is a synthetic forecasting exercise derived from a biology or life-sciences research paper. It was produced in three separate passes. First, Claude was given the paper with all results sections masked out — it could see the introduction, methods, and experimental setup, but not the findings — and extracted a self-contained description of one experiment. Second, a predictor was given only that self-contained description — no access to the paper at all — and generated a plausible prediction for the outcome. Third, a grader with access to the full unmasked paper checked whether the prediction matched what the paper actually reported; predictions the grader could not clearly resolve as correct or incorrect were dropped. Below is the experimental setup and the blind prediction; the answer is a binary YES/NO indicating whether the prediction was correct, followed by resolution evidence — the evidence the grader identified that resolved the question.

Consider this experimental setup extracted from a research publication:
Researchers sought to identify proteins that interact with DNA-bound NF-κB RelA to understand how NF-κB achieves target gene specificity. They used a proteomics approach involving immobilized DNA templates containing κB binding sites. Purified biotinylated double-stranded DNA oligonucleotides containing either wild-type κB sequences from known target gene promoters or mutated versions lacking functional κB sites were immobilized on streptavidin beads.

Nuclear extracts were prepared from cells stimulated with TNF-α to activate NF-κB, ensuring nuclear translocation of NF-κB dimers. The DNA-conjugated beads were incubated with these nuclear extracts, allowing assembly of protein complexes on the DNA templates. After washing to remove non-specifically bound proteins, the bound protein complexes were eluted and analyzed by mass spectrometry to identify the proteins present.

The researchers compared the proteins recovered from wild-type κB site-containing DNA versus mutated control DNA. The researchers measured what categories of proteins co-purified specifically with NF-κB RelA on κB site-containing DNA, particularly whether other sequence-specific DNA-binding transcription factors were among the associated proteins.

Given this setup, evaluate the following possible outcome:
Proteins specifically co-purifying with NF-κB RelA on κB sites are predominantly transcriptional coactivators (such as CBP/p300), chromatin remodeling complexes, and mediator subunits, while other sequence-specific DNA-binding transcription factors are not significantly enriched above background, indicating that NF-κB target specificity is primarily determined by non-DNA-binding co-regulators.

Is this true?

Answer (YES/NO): NO